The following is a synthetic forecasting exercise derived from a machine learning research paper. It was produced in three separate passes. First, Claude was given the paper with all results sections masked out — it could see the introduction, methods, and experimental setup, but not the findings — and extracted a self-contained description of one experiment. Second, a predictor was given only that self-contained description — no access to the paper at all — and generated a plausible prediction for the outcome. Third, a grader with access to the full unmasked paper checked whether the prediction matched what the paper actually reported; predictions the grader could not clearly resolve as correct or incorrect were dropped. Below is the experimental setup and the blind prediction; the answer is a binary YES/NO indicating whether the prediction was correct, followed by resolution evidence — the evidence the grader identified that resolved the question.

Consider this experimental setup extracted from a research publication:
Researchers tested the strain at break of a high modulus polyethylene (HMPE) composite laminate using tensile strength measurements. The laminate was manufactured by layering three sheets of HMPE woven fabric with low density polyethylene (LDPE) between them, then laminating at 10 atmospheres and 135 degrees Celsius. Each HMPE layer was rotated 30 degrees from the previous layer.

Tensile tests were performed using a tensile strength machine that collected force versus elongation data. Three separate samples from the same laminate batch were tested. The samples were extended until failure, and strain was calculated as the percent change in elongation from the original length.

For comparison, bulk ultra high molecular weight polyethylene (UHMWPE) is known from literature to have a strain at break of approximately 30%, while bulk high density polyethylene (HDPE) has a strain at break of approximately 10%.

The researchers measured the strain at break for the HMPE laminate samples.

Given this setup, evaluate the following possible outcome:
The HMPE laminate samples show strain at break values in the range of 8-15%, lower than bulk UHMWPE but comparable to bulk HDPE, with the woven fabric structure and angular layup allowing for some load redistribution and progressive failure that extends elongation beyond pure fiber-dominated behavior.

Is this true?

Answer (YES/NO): YES